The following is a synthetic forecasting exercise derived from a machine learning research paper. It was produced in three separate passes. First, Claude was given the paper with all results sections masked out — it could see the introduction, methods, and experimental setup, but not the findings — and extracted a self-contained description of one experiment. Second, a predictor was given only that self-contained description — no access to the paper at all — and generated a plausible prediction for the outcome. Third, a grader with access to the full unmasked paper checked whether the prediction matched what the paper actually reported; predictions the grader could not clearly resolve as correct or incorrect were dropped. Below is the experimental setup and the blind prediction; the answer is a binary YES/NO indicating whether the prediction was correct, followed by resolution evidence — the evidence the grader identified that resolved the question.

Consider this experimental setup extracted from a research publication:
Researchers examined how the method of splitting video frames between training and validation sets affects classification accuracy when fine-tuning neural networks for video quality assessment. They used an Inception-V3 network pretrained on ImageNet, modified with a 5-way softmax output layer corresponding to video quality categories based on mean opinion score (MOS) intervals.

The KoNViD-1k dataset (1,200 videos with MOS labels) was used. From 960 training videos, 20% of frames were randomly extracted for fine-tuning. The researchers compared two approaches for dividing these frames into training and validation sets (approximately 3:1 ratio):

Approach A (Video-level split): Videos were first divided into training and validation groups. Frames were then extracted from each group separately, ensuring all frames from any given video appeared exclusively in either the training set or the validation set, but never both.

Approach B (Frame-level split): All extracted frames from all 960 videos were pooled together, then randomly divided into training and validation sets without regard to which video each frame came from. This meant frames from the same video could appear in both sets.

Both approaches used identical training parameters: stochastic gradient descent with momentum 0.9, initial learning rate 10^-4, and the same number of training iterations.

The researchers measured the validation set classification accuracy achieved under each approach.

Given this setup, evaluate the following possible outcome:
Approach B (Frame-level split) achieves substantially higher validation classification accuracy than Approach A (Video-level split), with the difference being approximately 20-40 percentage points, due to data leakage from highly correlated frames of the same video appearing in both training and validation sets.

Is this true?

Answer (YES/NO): NO